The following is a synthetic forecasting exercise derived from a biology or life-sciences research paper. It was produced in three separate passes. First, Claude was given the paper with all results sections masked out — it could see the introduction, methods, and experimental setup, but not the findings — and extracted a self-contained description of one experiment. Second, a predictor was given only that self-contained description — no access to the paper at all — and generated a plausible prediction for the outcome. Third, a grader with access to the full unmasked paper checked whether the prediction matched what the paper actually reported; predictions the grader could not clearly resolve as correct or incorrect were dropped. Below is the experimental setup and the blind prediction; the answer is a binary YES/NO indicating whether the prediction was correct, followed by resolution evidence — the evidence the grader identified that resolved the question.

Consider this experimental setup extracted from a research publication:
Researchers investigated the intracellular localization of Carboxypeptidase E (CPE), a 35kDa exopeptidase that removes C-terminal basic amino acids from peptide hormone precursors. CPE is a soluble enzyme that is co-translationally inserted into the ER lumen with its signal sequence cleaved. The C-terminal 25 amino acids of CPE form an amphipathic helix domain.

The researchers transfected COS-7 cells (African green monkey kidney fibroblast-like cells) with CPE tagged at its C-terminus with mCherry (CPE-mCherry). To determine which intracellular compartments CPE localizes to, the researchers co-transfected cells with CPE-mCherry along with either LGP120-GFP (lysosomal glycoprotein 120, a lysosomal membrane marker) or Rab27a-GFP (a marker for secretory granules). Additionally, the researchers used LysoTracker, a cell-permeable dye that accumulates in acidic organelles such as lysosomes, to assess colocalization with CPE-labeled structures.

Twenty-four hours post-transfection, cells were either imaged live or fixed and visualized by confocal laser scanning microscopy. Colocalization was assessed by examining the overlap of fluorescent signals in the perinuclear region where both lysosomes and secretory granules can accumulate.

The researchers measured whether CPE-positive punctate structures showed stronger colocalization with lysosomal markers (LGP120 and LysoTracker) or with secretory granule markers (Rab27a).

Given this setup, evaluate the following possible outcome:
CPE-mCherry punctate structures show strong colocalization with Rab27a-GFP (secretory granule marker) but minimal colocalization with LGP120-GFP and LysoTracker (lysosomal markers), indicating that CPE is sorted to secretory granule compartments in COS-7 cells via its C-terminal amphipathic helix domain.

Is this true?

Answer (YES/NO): NO